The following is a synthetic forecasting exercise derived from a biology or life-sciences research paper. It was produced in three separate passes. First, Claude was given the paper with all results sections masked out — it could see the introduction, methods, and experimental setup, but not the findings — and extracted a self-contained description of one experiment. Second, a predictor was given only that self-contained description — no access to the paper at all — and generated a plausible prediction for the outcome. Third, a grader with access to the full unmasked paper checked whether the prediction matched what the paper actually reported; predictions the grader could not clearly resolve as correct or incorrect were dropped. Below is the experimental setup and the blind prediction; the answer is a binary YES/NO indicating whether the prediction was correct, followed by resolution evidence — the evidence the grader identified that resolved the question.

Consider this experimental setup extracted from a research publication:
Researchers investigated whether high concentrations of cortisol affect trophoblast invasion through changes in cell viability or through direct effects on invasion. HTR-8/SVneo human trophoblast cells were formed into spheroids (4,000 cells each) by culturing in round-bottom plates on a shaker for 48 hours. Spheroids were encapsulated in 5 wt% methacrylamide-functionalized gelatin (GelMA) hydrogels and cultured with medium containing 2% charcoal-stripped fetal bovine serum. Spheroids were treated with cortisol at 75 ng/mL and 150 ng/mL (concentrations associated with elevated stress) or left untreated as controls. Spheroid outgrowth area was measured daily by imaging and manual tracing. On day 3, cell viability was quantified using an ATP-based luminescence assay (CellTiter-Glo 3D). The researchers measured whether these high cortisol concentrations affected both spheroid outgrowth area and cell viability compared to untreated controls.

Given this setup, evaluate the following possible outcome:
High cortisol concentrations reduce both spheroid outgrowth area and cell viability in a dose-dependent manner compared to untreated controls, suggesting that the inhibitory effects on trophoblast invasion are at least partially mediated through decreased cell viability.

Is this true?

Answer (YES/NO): NO